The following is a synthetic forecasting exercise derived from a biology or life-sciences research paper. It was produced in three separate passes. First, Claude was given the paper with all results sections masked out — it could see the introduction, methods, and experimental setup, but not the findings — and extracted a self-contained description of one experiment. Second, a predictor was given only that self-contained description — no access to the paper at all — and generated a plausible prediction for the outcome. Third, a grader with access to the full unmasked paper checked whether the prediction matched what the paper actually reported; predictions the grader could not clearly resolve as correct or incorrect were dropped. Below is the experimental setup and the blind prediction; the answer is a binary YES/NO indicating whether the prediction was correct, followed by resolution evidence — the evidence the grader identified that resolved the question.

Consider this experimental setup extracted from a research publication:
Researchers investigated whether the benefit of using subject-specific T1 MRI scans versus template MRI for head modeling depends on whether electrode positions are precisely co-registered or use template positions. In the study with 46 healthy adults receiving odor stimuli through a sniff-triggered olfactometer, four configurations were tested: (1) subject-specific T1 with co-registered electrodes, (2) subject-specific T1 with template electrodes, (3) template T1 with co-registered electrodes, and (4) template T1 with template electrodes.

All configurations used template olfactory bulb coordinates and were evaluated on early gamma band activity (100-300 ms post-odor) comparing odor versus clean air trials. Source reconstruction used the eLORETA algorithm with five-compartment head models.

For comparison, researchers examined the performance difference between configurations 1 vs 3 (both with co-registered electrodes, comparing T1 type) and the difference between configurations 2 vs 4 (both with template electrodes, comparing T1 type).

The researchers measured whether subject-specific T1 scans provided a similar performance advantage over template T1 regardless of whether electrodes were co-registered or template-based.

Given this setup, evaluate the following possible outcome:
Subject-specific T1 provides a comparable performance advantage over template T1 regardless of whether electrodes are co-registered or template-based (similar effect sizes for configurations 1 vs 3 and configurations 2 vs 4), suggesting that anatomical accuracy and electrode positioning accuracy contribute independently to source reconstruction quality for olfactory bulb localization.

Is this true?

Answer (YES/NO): NO